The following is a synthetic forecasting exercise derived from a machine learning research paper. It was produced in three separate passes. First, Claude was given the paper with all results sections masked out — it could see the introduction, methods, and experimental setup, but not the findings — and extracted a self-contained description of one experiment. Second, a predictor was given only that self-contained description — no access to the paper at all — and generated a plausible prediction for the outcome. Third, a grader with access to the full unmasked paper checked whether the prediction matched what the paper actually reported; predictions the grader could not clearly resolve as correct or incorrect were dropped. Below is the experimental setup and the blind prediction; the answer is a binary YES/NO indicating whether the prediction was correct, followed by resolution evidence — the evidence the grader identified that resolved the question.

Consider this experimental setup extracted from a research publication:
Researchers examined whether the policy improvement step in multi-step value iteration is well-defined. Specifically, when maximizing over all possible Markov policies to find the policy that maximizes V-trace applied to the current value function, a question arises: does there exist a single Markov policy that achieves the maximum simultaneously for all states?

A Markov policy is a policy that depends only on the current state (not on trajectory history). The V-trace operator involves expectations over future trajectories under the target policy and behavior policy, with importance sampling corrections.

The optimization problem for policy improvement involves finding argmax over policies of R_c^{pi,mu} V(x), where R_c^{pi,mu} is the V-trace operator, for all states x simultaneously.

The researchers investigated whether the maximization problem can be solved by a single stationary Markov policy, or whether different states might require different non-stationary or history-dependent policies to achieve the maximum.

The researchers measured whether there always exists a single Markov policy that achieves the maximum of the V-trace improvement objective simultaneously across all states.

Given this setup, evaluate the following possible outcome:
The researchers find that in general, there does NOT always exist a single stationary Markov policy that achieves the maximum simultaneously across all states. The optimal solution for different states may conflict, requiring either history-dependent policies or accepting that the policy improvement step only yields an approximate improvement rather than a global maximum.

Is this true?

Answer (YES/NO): NO